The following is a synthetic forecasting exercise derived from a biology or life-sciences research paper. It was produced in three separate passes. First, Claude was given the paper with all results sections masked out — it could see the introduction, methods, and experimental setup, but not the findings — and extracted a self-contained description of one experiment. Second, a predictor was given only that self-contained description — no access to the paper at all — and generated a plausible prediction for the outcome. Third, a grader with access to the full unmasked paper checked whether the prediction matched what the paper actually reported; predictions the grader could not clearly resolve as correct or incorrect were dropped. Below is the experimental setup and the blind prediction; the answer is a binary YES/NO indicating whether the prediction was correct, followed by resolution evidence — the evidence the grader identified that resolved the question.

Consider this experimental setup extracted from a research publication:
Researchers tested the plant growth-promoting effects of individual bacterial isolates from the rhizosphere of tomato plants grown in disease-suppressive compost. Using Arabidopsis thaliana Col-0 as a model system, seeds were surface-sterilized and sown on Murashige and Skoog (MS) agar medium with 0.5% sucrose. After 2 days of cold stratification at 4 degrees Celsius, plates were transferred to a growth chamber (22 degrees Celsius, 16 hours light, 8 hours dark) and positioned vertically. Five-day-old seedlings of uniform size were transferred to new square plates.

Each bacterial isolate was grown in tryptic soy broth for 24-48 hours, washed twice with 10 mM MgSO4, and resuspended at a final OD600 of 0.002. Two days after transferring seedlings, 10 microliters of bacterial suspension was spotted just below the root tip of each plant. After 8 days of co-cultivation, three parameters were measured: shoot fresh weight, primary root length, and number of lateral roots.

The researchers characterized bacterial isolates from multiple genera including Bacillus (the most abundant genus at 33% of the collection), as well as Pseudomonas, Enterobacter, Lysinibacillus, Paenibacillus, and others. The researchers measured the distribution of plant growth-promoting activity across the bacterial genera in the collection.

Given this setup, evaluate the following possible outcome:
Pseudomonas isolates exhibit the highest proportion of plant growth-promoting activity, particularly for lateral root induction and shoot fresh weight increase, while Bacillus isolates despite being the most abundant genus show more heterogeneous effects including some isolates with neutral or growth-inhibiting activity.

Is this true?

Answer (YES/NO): NO